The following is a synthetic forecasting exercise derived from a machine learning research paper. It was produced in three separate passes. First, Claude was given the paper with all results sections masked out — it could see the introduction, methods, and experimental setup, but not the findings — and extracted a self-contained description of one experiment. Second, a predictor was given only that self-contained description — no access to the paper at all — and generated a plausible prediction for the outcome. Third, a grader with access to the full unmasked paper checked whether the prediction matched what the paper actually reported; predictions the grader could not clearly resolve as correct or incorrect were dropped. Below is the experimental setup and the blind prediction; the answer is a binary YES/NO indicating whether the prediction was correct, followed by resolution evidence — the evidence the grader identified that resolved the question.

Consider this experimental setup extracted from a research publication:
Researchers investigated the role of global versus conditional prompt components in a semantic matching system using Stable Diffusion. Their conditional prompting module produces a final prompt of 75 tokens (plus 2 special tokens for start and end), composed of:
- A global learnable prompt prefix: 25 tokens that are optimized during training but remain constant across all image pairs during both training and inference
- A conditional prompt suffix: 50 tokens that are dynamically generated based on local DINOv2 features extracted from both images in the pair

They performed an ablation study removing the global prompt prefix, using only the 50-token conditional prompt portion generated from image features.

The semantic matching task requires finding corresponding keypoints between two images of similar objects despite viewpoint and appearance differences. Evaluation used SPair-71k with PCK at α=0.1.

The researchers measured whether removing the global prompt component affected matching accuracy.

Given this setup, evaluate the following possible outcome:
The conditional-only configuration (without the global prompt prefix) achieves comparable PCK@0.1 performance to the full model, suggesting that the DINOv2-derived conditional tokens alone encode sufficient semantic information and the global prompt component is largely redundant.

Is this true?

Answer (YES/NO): NO